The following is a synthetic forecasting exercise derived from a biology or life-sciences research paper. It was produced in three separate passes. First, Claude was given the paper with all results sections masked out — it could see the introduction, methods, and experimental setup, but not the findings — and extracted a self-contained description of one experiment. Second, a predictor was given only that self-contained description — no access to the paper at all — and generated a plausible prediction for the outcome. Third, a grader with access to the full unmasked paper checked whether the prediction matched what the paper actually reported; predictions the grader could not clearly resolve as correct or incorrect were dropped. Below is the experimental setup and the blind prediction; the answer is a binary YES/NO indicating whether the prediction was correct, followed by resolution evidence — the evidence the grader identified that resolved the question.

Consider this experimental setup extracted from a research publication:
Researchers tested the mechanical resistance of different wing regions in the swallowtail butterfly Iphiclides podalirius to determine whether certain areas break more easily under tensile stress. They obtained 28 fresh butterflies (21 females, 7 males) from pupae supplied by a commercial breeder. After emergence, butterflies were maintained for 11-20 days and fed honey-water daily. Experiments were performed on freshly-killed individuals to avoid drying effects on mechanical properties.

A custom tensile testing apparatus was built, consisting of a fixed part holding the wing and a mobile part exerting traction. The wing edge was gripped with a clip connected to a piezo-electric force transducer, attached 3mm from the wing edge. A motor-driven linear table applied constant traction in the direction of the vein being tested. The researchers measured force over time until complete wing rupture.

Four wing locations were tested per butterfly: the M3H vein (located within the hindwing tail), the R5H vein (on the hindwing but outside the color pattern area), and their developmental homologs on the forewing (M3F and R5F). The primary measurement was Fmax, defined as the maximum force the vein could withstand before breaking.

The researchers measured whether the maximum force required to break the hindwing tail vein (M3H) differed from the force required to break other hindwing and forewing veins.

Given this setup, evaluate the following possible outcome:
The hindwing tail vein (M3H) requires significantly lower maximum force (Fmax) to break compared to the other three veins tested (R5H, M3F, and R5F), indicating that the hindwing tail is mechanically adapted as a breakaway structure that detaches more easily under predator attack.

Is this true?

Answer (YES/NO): NO